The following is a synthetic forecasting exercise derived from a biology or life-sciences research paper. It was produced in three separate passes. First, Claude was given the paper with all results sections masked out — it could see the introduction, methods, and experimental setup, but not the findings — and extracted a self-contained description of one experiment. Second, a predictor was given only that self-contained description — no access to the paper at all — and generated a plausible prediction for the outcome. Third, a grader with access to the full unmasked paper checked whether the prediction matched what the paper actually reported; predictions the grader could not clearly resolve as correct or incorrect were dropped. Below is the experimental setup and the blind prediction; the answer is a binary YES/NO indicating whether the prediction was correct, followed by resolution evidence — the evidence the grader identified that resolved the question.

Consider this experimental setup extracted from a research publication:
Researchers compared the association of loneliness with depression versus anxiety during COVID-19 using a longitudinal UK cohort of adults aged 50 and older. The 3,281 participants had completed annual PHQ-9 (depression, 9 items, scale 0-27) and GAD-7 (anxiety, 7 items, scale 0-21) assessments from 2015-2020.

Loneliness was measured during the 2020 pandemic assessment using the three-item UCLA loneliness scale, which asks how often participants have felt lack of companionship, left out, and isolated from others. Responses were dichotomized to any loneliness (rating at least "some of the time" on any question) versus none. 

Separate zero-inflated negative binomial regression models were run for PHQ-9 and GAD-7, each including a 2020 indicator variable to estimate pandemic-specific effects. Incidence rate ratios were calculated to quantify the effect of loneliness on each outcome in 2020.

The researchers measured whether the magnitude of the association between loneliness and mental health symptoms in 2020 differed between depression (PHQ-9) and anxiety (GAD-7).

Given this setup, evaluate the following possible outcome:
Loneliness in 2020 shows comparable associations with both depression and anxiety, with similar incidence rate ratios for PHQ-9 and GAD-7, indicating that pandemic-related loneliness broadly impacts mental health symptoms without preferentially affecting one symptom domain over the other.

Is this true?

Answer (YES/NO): NO